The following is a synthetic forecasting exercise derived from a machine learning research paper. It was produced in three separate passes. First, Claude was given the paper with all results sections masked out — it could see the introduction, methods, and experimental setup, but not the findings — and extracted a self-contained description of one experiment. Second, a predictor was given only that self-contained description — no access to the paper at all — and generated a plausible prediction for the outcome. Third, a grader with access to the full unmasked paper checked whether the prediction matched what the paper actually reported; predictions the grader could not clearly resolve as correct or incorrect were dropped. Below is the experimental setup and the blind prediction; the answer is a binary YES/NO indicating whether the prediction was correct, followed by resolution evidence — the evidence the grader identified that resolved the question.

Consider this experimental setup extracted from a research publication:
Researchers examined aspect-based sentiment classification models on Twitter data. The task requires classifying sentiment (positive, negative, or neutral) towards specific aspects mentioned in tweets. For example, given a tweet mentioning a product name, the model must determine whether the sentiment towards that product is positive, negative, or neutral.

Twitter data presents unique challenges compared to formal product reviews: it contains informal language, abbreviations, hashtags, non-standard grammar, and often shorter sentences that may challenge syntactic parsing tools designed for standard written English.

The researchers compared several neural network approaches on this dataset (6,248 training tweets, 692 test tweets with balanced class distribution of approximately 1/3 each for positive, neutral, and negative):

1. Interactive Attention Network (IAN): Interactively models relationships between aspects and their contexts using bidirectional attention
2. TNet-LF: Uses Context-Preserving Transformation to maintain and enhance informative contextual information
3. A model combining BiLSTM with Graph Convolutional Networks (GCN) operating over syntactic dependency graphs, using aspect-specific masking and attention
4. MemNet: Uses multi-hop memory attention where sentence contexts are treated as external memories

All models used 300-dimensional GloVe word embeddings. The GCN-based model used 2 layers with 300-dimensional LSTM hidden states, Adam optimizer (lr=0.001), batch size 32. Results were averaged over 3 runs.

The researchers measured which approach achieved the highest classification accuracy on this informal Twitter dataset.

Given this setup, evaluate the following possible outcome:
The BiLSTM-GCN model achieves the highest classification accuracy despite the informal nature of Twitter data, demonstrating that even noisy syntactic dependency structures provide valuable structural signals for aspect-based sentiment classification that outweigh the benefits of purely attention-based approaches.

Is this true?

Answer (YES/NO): NO